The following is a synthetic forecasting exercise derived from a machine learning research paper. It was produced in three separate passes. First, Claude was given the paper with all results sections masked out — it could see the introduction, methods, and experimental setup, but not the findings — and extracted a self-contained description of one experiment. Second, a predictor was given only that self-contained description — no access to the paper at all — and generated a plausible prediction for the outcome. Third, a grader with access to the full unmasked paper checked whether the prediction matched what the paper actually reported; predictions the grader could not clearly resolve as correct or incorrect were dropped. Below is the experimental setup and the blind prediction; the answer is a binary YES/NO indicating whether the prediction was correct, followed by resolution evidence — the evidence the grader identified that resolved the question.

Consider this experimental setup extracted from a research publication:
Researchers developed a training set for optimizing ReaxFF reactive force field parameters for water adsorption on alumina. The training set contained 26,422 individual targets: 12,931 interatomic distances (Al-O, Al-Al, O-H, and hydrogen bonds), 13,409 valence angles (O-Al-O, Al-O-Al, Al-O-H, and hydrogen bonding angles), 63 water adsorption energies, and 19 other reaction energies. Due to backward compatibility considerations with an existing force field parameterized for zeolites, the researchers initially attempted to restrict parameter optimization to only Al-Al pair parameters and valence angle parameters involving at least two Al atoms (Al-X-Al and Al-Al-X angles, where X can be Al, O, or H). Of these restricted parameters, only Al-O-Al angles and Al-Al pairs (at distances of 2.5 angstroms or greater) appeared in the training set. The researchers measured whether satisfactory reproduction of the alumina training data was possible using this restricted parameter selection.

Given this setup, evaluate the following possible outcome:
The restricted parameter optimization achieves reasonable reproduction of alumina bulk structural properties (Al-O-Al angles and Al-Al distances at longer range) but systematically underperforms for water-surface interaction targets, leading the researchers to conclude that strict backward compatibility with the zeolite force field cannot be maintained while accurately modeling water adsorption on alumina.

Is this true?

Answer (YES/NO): NO